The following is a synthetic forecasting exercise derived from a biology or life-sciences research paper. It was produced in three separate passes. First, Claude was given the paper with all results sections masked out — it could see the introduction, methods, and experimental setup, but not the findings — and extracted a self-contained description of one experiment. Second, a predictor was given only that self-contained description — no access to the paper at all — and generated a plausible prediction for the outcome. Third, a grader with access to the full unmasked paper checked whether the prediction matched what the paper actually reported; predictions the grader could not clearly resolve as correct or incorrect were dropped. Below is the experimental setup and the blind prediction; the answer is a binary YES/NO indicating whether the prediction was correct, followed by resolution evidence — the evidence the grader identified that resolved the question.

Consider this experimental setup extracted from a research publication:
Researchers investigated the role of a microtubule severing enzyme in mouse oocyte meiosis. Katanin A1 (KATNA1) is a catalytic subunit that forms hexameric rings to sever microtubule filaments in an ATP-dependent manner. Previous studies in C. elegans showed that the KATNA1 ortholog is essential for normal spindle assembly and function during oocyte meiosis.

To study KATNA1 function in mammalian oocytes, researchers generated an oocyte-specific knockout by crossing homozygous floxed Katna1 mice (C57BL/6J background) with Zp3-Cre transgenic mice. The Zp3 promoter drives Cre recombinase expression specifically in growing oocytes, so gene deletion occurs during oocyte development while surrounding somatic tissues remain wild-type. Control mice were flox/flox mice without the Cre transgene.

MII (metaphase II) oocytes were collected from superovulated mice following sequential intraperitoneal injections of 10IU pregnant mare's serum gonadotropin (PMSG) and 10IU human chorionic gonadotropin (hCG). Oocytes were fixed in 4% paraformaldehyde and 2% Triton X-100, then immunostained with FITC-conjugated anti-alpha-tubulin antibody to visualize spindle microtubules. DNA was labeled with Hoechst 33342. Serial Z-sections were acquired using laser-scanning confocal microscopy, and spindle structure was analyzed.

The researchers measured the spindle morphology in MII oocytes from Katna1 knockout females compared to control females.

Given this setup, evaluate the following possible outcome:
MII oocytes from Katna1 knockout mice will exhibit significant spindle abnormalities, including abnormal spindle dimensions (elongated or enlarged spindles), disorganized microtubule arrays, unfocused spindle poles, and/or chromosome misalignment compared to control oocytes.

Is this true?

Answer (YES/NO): NO